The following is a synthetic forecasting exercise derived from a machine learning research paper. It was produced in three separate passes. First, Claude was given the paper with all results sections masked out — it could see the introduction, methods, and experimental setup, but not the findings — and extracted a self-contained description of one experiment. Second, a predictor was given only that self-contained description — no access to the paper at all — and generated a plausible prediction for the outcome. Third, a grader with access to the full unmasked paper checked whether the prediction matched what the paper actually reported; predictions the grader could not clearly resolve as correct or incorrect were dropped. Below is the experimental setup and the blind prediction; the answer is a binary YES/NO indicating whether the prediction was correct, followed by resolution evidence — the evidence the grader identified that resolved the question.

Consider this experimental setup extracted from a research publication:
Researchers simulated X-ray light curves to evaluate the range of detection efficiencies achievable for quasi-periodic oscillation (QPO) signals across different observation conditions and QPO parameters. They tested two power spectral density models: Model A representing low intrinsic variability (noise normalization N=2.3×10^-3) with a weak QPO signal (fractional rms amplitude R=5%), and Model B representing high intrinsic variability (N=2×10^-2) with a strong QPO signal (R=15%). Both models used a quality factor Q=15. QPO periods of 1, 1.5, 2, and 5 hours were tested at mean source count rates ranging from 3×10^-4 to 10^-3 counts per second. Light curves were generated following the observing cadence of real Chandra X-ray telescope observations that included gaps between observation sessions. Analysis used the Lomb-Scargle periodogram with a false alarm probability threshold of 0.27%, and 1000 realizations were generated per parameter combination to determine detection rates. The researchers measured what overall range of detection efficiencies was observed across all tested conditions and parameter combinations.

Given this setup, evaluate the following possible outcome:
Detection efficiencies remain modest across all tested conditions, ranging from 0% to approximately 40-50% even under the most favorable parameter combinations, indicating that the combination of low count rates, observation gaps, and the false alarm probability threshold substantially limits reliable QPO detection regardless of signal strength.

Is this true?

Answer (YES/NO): NO